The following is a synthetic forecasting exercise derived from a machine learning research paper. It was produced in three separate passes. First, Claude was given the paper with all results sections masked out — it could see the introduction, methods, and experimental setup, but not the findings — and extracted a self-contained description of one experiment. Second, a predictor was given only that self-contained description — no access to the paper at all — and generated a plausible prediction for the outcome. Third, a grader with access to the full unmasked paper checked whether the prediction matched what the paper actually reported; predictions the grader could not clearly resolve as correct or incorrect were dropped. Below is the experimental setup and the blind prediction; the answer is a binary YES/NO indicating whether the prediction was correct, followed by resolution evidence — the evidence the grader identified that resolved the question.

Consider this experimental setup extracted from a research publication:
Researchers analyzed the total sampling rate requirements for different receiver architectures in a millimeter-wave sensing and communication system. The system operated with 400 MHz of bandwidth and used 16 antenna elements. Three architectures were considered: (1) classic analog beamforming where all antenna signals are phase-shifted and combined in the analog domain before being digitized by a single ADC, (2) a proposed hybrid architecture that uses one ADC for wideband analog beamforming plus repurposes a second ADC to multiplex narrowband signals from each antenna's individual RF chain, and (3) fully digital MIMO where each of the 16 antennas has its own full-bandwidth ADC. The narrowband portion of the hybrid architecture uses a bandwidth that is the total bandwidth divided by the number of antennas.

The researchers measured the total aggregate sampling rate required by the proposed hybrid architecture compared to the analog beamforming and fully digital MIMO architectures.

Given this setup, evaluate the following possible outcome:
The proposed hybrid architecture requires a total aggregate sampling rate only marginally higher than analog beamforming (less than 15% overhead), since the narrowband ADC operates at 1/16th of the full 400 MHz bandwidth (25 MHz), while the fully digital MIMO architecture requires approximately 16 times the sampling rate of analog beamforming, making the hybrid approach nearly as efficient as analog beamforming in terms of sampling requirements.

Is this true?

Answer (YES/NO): NO